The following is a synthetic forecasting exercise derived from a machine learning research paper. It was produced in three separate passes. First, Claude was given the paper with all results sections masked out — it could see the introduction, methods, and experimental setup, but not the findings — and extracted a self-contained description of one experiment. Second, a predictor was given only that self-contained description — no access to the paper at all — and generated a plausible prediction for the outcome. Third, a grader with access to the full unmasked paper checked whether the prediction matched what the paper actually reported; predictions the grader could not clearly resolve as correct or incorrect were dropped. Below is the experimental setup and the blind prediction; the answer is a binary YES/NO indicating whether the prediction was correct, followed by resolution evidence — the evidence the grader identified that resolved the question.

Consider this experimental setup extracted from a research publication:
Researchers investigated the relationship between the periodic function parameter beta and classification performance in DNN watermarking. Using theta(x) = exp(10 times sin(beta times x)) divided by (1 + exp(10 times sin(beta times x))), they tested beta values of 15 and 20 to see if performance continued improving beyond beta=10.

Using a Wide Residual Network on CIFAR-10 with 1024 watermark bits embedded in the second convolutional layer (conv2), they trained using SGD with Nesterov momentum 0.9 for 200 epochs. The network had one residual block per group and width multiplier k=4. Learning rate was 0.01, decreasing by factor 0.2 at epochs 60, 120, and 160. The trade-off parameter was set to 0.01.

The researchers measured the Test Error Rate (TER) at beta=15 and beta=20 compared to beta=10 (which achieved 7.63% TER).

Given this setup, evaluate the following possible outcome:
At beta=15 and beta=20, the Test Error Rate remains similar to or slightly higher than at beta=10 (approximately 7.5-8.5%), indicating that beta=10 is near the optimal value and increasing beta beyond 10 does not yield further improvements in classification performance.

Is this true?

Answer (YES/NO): NO